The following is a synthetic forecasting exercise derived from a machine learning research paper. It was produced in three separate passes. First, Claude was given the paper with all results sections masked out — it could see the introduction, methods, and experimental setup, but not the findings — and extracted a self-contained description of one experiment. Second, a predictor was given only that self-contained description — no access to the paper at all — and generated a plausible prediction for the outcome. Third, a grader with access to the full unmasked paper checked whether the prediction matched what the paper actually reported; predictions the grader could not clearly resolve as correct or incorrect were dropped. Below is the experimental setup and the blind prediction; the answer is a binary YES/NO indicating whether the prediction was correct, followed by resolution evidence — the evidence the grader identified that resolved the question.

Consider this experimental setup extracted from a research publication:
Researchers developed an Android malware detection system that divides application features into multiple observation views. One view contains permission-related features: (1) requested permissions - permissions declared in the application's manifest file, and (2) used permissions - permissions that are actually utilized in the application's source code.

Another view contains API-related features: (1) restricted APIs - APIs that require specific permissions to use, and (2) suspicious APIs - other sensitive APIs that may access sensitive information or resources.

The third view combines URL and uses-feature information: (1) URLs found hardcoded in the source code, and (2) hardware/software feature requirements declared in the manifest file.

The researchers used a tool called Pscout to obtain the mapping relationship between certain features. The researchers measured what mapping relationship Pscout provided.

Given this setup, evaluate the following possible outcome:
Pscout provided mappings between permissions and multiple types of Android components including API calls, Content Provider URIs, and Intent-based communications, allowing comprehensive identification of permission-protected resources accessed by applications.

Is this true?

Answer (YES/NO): NO